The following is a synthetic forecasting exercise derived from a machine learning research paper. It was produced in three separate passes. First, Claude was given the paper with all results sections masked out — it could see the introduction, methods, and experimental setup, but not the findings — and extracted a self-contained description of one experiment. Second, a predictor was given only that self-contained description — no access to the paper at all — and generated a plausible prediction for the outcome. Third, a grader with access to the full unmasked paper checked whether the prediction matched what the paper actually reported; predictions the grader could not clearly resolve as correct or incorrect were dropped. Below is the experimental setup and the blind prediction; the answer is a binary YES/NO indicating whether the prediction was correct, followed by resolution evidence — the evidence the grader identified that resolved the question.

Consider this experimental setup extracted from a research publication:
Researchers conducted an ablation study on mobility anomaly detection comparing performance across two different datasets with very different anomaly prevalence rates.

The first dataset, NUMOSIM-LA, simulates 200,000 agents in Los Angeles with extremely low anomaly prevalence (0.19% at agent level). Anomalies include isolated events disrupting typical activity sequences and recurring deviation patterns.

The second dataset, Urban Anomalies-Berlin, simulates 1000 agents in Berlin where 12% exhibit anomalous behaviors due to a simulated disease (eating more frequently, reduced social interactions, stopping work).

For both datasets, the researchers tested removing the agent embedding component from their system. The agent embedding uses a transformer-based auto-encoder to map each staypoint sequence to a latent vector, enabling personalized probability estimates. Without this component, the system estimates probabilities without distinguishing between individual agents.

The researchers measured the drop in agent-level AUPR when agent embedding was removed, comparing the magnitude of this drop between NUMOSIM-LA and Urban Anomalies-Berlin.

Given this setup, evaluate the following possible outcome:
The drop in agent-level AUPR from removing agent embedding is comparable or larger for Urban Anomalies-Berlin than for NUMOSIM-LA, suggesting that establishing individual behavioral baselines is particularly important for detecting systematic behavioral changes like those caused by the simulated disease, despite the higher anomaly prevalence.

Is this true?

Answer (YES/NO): NO